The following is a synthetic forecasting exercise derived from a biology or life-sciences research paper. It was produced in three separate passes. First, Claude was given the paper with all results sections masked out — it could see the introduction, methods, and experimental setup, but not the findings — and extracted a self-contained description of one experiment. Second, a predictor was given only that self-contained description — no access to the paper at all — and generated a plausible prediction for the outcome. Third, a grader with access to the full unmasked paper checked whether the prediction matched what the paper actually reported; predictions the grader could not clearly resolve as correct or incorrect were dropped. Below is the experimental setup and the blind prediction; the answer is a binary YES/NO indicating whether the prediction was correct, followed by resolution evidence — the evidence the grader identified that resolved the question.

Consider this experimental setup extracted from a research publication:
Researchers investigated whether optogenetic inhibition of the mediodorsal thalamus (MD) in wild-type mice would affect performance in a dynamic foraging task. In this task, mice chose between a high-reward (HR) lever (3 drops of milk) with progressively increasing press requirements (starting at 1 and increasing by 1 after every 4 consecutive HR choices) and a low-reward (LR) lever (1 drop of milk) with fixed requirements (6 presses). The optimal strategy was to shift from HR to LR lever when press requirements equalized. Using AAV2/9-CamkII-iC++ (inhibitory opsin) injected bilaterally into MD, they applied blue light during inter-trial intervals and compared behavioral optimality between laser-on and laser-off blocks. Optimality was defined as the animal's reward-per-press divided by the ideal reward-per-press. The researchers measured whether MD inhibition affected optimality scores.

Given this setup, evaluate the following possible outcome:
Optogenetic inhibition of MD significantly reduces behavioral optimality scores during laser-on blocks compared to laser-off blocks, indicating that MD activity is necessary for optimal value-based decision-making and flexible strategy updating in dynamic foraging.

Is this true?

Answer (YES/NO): YES